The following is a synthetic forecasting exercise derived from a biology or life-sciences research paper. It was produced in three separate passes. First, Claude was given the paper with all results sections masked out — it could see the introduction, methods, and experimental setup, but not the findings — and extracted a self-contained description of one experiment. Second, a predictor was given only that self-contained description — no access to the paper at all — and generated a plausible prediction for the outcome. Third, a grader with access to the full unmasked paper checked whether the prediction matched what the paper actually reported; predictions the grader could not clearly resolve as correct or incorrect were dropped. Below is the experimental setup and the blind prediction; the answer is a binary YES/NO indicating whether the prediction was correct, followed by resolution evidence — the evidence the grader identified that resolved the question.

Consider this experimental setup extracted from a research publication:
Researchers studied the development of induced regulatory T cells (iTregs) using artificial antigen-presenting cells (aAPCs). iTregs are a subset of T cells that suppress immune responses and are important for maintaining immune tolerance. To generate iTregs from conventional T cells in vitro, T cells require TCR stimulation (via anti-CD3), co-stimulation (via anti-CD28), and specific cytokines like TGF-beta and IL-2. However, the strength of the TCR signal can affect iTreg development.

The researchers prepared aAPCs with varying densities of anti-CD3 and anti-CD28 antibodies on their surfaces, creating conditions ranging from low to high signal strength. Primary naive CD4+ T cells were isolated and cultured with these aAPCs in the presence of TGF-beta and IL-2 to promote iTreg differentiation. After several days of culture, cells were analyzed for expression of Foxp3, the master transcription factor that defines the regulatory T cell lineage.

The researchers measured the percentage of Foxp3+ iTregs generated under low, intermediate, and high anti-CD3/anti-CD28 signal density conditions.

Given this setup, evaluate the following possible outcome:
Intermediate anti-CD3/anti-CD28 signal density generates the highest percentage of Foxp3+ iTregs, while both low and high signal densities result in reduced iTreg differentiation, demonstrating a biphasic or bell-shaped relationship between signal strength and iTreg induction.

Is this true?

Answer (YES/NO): YES